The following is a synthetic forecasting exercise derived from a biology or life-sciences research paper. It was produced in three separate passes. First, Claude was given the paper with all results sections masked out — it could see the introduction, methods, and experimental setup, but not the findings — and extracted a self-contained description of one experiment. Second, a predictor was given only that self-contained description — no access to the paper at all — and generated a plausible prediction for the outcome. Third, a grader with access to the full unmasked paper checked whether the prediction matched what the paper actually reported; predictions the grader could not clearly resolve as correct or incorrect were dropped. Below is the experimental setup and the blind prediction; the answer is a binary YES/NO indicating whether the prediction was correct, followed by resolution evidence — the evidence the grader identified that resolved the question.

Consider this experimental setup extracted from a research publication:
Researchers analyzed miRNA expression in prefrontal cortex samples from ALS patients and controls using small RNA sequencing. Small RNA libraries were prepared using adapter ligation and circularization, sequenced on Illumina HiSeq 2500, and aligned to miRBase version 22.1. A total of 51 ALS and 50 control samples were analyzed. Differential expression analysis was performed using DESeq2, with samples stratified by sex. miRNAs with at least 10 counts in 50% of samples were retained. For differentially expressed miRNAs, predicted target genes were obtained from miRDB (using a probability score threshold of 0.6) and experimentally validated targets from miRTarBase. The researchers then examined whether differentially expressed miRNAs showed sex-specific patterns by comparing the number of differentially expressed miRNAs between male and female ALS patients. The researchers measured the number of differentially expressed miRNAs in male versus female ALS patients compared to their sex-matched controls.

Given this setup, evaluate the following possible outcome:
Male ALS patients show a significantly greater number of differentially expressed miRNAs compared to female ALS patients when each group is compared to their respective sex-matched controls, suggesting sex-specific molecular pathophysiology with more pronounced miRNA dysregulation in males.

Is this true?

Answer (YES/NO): YES